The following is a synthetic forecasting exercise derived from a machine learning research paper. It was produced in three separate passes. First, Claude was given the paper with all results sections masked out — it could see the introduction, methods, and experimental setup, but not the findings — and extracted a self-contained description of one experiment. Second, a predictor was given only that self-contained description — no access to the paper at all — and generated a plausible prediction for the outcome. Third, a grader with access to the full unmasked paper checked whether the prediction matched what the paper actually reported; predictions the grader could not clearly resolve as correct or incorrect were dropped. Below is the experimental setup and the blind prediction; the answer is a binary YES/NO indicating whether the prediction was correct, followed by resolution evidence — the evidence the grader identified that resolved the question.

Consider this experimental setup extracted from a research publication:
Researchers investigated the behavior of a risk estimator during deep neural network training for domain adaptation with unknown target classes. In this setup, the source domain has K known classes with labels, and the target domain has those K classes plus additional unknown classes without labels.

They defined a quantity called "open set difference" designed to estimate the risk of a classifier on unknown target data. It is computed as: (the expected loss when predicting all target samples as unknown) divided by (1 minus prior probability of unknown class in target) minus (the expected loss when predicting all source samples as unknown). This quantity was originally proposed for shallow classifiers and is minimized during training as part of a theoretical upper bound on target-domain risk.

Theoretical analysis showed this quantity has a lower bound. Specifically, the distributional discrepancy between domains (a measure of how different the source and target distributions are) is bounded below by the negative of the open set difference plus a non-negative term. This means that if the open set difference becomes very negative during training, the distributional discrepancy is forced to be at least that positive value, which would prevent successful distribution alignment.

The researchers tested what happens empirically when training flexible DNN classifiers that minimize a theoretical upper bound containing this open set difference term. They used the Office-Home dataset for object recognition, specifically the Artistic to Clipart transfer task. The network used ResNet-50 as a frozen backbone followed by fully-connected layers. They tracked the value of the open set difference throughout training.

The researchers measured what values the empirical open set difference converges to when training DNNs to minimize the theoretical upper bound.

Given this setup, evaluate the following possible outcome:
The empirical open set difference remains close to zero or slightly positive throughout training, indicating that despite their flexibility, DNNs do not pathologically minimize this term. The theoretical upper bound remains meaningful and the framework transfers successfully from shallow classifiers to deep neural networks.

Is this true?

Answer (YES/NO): NO